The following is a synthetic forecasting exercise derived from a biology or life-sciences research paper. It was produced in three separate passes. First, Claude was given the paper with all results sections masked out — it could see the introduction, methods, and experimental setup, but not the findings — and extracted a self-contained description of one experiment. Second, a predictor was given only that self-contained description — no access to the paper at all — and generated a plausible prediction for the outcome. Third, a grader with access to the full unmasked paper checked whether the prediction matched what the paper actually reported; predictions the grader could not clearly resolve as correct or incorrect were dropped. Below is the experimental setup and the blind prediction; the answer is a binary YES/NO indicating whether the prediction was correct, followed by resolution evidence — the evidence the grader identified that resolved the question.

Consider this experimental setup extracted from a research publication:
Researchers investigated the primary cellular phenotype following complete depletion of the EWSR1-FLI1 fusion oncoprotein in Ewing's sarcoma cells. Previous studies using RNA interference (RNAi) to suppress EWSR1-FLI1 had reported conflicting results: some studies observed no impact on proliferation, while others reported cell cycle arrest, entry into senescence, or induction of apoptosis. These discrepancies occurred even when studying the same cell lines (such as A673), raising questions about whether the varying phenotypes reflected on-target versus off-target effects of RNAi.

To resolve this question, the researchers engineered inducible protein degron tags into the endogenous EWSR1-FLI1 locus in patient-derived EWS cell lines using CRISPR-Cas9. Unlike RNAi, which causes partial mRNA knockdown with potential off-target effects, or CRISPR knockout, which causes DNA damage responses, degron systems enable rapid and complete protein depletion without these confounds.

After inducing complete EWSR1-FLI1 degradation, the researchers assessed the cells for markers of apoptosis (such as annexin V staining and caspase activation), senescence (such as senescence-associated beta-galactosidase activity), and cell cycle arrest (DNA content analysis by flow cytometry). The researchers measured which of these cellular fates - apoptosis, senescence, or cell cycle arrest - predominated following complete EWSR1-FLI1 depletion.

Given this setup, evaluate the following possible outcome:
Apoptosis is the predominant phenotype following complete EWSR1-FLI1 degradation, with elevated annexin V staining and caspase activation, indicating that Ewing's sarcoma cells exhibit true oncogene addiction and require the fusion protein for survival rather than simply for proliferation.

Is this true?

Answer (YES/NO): NO